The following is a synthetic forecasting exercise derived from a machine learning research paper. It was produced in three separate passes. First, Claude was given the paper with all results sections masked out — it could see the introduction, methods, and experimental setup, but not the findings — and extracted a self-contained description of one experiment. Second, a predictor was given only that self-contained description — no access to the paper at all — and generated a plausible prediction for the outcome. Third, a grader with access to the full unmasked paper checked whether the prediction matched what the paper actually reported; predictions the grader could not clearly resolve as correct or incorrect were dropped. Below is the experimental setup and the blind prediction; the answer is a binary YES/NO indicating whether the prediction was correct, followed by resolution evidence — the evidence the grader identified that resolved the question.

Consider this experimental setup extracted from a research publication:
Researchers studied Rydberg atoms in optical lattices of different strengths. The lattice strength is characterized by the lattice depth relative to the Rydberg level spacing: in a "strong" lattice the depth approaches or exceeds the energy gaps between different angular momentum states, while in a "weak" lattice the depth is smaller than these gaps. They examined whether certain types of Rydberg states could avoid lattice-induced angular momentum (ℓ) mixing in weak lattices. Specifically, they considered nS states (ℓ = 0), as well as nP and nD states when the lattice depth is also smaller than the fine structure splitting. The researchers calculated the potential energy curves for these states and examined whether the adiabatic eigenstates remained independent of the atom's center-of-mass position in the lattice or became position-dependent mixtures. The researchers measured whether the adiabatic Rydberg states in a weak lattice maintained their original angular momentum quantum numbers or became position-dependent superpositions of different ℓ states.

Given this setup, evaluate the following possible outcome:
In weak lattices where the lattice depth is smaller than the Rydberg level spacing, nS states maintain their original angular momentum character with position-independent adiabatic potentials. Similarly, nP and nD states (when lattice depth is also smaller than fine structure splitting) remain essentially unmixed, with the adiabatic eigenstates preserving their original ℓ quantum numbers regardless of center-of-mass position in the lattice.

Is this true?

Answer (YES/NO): YES